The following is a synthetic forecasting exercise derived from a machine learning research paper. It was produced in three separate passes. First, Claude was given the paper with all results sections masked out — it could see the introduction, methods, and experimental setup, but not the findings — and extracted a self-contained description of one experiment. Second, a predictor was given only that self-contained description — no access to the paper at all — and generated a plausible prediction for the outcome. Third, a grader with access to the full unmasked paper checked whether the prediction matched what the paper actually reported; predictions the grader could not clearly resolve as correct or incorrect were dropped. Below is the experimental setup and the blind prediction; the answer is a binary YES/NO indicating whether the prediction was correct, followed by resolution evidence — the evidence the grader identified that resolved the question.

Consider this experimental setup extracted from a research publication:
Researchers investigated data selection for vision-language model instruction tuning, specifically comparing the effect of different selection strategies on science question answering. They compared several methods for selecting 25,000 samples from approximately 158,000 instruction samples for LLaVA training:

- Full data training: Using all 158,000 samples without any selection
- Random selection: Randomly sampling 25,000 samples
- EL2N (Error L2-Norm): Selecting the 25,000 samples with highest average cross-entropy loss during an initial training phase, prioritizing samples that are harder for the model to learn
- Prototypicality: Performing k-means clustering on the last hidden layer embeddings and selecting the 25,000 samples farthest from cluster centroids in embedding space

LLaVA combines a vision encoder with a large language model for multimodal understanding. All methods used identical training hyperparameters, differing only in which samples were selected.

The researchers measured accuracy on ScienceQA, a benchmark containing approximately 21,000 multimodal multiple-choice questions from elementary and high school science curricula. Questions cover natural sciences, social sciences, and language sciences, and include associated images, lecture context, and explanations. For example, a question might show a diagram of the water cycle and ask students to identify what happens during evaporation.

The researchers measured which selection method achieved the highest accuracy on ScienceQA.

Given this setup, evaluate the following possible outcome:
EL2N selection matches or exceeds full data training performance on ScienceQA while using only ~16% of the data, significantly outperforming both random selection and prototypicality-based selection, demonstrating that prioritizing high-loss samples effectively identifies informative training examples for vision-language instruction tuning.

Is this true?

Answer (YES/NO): NO